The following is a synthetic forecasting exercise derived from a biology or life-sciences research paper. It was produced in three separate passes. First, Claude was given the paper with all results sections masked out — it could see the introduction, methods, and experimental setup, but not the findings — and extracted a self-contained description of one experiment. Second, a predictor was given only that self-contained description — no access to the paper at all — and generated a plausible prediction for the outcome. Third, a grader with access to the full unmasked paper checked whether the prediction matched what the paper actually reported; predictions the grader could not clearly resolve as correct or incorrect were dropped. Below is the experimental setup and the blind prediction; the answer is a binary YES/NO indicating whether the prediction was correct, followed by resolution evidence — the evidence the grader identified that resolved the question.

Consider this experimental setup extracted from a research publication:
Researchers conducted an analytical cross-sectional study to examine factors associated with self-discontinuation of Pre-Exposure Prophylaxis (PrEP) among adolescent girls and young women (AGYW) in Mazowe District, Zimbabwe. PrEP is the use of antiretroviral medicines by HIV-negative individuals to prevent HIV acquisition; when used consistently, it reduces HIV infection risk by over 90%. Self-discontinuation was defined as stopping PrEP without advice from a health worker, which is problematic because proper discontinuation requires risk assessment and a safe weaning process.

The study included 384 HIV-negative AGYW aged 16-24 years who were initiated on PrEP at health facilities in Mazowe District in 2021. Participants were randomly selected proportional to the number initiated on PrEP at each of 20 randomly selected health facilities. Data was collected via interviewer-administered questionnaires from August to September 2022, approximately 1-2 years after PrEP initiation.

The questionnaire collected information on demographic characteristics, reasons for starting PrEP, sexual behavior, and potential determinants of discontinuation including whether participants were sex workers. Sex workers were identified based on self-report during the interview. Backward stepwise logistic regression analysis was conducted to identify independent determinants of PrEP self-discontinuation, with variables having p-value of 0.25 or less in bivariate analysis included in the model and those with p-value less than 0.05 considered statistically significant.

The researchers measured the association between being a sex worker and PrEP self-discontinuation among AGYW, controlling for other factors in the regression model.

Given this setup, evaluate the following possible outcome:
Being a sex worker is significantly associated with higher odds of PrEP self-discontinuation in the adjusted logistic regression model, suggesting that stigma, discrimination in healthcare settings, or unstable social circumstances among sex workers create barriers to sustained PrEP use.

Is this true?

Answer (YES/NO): YES